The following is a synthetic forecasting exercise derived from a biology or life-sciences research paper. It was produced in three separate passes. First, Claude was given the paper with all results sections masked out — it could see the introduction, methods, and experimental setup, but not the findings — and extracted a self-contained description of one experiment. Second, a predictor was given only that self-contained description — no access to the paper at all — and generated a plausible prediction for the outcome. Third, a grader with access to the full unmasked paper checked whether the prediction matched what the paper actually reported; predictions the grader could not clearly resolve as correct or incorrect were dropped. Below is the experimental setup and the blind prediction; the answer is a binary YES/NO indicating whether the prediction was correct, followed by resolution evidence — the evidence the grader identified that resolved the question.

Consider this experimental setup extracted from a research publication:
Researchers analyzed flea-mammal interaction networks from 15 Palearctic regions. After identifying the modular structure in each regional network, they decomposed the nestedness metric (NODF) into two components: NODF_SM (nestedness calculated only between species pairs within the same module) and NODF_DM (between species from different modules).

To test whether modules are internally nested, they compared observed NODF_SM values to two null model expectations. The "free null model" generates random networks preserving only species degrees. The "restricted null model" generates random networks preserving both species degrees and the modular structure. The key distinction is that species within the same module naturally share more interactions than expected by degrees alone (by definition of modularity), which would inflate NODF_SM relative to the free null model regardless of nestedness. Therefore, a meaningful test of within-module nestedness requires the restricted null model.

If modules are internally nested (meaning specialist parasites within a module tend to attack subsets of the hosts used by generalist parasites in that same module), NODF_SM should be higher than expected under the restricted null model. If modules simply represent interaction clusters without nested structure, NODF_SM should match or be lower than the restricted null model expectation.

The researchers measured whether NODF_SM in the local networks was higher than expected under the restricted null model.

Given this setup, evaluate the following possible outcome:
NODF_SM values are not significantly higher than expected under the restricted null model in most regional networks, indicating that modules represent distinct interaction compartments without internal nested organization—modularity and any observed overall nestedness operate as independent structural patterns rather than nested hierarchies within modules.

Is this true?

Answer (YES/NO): NO